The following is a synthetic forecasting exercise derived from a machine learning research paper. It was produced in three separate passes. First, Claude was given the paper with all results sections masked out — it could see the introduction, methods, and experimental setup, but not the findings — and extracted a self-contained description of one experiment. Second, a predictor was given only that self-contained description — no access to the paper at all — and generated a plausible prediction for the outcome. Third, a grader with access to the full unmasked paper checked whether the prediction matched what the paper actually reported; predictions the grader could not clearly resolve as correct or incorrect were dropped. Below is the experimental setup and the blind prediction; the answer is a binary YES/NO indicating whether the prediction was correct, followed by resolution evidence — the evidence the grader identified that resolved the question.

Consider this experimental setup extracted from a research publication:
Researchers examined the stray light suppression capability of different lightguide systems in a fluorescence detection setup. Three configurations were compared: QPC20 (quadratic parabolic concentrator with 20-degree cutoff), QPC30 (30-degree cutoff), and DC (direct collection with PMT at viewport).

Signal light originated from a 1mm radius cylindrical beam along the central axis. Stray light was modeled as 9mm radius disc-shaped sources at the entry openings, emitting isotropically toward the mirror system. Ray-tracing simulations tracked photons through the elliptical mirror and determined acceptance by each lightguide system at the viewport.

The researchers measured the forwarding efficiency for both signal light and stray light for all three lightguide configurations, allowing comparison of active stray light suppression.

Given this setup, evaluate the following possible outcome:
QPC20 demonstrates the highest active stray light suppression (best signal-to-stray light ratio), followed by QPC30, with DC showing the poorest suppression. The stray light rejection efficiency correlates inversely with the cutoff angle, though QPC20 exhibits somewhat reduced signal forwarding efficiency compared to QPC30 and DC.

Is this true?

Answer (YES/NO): NO